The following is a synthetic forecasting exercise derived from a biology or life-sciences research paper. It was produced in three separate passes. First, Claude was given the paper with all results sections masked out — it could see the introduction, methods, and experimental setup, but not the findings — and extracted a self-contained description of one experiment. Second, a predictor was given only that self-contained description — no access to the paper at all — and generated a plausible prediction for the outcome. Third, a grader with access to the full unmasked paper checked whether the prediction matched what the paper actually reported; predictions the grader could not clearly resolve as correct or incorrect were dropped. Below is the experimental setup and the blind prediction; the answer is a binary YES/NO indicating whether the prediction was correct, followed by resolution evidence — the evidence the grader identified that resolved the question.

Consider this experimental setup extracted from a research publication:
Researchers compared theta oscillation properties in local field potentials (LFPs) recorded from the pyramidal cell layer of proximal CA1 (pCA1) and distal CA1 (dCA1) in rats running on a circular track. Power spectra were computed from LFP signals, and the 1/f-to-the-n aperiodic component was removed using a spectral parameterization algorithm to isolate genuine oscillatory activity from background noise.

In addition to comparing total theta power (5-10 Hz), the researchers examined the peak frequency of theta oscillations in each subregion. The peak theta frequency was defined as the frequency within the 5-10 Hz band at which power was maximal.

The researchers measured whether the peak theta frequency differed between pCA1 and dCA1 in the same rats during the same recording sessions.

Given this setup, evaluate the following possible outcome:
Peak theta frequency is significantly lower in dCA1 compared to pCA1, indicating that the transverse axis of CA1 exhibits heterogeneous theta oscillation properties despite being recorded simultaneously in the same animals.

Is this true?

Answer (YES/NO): NO